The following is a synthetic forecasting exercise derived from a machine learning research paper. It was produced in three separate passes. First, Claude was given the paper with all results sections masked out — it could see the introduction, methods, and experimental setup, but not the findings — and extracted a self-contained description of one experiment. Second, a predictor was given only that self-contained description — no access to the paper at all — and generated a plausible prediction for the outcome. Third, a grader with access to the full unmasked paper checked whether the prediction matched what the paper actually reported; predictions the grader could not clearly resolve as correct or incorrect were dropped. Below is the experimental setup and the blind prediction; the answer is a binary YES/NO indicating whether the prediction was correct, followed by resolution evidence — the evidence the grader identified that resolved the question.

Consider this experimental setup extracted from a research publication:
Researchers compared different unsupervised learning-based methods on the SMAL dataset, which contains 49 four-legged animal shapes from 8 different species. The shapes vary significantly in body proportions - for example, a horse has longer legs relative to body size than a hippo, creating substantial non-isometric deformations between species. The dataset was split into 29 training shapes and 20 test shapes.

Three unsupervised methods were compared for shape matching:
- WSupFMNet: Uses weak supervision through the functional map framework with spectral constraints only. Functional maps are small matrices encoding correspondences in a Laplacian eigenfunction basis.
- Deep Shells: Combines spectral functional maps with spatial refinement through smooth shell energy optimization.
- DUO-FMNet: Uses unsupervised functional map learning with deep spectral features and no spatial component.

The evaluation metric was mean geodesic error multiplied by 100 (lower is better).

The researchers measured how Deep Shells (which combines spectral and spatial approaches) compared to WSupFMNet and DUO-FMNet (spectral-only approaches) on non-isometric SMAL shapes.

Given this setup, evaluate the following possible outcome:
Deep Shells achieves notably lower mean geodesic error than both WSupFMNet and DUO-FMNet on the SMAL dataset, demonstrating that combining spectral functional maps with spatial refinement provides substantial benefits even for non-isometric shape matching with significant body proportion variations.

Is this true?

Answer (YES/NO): NO